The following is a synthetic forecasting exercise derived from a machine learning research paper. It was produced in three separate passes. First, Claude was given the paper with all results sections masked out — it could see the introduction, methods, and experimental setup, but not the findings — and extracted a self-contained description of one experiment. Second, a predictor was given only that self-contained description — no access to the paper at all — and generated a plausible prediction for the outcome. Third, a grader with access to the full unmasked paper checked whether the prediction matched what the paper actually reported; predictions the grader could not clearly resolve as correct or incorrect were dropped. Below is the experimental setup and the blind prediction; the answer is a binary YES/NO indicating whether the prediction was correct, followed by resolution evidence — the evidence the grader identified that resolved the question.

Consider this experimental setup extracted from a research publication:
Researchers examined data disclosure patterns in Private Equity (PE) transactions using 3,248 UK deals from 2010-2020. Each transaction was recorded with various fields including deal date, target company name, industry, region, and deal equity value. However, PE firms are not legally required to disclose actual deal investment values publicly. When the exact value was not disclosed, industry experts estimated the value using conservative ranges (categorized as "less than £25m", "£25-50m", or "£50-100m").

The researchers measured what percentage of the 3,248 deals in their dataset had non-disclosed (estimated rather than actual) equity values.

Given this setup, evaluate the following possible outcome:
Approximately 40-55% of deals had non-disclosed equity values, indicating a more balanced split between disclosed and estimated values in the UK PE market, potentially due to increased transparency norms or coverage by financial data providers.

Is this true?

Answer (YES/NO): YES